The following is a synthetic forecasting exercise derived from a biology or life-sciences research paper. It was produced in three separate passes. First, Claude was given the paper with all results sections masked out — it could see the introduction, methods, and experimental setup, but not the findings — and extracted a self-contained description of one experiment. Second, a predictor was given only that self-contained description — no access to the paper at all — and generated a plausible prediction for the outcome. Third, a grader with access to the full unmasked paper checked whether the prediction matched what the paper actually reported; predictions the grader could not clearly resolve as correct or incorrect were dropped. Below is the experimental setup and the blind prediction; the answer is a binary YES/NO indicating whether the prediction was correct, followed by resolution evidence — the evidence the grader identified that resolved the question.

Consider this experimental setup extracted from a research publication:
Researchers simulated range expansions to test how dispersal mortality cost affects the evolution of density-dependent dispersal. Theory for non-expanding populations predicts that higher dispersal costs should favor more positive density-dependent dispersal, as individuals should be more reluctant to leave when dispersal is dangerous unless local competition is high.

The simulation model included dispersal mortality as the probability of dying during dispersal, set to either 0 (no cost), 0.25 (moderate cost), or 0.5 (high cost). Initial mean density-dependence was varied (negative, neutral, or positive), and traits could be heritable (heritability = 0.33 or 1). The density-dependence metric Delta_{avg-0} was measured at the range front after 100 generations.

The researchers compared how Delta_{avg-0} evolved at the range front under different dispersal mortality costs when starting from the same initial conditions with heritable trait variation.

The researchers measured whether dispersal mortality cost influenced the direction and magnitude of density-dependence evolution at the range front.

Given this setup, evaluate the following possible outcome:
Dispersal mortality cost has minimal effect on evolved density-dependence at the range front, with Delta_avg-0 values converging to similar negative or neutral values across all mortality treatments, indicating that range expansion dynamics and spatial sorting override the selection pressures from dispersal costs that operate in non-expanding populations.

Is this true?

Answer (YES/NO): NO